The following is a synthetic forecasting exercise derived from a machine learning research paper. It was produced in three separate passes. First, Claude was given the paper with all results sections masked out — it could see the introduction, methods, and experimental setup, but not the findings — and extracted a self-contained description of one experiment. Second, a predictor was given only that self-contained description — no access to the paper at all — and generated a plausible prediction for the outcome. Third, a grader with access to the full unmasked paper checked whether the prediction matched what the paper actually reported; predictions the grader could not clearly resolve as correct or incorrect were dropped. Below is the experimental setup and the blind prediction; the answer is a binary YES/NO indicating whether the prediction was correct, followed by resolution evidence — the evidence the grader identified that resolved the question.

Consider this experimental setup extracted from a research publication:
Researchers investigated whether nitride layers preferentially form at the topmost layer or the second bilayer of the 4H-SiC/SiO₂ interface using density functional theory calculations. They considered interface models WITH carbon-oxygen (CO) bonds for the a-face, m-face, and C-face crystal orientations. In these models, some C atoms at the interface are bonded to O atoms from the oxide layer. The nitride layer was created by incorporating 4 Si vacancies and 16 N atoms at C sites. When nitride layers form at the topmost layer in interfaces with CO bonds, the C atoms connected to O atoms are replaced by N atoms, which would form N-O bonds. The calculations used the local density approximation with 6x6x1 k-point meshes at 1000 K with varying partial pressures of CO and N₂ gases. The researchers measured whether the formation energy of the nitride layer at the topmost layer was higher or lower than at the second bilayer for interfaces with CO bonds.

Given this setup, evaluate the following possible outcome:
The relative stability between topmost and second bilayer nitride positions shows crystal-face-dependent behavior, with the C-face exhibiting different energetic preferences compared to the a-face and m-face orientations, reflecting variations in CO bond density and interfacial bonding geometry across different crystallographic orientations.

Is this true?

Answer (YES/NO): NO